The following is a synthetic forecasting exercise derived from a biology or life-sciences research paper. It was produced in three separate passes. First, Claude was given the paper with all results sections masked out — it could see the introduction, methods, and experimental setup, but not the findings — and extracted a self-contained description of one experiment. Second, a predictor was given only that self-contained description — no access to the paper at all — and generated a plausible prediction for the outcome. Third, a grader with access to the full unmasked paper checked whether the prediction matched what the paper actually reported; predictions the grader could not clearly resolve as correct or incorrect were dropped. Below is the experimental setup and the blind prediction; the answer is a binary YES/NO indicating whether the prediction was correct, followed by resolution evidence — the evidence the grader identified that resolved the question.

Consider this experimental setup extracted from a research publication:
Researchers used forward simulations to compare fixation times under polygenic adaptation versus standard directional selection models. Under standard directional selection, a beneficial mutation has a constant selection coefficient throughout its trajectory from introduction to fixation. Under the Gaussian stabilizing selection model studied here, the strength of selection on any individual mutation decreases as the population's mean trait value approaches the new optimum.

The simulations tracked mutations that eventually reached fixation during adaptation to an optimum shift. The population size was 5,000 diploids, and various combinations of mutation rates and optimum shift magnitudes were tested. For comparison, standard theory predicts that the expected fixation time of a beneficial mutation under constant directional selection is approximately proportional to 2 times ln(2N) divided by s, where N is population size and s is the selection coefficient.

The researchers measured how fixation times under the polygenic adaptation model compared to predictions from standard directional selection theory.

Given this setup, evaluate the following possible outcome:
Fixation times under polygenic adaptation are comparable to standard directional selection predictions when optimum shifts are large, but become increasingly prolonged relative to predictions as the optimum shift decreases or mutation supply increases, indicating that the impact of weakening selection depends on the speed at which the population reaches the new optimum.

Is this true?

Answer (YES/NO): NO